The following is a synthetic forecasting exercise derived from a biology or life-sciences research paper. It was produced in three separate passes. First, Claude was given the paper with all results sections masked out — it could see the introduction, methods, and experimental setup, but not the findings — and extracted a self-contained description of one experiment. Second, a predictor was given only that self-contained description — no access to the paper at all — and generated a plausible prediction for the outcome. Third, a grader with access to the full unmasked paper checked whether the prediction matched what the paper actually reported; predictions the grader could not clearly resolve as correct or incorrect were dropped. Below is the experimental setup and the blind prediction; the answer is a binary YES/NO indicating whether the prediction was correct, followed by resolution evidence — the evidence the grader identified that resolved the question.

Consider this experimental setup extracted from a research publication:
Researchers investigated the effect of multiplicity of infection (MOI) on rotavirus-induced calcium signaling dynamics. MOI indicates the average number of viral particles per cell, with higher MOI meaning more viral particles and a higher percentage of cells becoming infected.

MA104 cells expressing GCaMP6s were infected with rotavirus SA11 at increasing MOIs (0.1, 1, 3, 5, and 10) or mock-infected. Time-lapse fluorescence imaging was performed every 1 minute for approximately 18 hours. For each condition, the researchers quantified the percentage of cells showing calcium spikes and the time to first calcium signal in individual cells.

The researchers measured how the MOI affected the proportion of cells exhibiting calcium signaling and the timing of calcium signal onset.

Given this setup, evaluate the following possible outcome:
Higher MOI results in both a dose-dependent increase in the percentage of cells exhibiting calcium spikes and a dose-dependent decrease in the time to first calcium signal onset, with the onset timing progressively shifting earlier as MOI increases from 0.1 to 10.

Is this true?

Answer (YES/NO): YES